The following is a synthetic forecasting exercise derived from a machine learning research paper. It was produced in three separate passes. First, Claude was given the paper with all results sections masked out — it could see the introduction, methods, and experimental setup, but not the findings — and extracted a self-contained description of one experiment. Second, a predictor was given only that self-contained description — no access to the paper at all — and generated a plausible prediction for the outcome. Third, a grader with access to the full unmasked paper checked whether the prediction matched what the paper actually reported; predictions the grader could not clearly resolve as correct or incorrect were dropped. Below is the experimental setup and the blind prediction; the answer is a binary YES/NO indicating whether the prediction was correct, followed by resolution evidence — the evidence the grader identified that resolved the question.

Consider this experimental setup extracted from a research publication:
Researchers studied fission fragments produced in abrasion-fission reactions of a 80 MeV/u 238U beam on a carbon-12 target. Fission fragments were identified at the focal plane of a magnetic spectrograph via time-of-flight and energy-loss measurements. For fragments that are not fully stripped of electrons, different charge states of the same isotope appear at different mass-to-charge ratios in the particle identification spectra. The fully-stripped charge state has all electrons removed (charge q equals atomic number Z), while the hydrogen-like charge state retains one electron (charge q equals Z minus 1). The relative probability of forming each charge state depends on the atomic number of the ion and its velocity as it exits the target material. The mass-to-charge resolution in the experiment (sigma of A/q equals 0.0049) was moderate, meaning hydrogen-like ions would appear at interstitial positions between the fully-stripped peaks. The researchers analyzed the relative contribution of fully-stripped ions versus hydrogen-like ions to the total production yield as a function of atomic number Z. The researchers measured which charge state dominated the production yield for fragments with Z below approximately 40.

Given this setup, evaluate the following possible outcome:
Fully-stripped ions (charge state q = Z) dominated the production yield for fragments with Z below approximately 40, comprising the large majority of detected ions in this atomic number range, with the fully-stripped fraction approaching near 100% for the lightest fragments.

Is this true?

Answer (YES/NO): NO